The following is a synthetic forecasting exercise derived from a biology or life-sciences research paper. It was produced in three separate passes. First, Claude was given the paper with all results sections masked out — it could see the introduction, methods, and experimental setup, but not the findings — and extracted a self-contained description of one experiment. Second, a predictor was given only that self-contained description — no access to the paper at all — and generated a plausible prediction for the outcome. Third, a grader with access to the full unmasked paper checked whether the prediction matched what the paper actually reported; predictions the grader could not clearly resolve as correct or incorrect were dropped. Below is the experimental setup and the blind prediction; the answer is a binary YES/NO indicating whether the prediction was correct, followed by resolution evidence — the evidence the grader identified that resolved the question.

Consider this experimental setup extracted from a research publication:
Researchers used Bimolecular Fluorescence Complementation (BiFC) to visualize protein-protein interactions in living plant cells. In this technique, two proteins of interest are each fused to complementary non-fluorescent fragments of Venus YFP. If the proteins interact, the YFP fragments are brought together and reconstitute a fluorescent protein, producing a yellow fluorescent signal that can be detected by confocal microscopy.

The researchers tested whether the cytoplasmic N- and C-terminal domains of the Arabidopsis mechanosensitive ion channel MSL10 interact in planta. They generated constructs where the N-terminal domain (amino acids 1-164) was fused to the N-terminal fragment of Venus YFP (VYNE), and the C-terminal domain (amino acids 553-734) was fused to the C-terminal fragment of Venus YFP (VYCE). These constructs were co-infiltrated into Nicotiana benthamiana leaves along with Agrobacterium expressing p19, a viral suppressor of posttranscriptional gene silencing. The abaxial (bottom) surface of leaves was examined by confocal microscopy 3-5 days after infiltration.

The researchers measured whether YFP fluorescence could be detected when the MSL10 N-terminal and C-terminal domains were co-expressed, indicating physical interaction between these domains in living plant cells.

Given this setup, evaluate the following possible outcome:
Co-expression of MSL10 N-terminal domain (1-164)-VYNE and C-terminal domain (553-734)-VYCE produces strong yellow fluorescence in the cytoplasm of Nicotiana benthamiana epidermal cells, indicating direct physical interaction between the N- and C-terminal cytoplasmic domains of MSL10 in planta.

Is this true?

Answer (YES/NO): YES